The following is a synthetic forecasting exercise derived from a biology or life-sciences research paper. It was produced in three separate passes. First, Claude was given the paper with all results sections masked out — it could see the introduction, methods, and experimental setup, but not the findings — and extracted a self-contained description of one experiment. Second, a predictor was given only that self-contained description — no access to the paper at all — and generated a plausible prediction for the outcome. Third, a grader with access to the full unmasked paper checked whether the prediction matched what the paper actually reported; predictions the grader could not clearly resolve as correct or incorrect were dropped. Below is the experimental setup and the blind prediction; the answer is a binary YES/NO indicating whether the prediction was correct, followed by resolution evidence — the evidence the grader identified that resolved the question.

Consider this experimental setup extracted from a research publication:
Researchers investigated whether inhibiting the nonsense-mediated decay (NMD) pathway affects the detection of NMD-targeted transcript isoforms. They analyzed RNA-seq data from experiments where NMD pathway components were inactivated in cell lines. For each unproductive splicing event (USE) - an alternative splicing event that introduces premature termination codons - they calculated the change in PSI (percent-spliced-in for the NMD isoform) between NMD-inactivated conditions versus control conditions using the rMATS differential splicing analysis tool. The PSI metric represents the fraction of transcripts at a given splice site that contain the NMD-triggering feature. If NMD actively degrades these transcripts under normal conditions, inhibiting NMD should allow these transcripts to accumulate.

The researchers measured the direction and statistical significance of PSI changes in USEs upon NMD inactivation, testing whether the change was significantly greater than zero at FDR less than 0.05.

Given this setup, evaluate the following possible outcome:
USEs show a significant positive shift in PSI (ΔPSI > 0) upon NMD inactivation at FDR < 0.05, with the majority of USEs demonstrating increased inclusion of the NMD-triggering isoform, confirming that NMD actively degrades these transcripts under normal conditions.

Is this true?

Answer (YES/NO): NO